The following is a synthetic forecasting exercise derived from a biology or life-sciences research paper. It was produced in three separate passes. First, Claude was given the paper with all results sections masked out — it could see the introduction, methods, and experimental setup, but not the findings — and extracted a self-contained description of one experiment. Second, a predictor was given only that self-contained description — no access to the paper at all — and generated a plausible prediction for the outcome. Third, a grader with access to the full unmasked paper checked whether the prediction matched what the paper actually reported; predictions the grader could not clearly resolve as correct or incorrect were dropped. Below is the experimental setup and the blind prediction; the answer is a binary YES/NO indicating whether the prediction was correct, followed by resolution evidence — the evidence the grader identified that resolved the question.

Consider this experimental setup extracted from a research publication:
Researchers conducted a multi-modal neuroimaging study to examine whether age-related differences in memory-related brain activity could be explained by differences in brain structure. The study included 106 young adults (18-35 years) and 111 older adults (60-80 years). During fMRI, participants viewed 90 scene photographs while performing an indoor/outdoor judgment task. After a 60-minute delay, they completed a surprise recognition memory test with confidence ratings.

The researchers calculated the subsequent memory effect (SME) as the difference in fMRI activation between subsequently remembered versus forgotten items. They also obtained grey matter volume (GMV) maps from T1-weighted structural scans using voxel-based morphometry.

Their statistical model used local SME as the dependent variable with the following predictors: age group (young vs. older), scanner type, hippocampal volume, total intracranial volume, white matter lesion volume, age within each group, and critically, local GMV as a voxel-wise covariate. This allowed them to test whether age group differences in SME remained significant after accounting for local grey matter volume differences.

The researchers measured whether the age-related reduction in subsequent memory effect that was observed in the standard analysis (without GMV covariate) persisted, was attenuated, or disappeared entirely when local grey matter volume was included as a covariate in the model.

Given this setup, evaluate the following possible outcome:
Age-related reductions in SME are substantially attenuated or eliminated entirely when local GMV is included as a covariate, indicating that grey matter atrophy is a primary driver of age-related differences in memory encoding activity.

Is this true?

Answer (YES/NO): NO